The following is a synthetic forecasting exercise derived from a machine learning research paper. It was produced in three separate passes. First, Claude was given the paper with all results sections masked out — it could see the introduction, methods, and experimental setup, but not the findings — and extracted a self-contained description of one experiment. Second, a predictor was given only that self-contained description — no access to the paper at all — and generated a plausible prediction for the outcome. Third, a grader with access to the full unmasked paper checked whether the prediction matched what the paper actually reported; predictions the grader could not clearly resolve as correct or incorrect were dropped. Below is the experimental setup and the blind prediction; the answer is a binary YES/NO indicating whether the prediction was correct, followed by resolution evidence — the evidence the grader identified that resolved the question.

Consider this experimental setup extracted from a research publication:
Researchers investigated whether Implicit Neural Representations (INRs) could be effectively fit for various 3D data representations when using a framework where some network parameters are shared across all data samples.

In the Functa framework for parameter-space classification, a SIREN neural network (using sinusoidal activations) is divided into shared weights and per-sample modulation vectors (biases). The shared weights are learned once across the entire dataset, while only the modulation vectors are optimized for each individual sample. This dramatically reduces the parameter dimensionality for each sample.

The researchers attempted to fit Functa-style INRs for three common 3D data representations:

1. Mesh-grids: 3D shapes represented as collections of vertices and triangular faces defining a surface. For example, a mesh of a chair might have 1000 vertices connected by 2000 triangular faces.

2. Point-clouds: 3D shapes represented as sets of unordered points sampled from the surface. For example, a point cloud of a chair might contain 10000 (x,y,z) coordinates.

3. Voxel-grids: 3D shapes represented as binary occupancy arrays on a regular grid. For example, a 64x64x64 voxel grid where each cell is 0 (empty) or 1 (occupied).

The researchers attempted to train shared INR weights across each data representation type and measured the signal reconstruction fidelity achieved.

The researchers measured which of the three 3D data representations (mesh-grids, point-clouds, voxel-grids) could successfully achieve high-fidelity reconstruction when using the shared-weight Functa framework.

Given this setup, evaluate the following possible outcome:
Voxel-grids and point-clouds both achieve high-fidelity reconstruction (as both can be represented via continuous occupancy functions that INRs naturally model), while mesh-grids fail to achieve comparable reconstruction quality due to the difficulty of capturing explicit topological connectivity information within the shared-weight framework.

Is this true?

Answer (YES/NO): NO